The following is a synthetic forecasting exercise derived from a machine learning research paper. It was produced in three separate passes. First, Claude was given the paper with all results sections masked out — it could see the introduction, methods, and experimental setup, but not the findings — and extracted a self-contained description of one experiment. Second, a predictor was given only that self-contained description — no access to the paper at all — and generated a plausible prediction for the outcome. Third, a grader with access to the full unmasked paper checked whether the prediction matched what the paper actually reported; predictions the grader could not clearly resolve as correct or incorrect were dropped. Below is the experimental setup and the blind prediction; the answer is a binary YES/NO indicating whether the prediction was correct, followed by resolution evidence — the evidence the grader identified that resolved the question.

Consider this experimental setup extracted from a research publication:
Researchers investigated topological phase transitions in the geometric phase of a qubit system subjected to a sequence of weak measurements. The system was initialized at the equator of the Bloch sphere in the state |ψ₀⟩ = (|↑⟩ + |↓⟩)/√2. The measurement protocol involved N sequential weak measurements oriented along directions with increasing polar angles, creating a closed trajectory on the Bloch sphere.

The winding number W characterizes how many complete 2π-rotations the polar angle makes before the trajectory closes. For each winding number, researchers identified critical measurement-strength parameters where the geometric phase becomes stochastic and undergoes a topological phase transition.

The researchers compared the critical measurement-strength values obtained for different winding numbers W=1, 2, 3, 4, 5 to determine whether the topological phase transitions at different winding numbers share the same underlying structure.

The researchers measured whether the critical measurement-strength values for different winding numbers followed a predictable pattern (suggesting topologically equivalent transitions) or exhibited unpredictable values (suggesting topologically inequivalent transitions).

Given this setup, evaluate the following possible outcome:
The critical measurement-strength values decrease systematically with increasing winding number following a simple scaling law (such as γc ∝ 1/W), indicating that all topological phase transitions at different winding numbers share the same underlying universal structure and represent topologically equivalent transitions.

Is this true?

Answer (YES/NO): NO